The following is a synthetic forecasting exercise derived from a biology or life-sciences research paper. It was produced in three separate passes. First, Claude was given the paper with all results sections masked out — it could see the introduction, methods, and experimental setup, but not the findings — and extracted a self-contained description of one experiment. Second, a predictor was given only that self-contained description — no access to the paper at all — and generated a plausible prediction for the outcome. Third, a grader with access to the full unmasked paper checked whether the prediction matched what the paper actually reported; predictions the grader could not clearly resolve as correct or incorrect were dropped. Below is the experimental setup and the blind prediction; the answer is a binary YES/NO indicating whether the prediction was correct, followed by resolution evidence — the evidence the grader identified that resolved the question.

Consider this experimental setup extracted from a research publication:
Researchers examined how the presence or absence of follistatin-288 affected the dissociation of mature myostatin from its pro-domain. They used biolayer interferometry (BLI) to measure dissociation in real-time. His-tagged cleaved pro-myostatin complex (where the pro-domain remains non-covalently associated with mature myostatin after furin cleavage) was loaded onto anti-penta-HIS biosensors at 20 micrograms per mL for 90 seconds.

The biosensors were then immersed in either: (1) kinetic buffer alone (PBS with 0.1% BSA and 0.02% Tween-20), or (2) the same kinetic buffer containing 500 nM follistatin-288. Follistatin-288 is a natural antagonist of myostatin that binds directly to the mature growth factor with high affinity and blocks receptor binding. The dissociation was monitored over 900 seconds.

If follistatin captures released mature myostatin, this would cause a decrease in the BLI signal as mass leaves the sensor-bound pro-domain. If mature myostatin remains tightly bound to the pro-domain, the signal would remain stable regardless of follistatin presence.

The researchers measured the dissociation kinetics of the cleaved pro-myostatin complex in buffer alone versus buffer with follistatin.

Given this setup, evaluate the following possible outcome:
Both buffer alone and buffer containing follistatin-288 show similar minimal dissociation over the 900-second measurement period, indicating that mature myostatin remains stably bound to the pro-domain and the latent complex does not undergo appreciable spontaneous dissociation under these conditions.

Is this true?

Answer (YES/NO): YES